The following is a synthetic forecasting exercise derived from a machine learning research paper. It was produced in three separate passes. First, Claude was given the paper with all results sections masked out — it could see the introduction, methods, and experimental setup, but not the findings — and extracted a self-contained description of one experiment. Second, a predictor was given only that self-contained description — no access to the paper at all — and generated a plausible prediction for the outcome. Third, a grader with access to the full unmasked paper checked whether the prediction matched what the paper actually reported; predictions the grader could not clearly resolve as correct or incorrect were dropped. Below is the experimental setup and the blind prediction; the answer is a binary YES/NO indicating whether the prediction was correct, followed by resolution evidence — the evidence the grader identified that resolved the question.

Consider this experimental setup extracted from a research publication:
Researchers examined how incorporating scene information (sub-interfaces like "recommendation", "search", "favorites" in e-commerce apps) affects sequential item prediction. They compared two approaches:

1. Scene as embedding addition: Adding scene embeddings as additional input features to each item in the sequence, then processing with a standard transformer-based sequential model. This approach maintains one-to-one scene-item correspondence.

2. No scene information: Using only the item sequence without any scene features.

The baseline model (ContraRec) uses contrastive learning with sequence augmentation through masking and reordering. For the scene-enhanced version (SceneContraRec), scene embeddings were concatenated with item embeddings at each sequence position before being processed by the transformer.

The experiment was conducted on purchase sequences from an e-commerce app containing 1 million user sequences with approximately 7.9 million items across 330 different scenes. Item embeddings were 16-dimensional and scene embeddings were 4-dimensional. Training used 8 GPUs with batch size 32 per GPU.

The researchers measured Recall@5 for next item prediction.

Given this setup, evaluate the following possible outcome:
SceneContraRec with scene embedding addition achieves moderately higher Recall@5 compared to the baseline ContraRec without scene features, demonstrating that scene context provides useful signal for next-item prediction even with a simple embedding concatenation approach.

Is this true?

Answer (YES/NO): NO